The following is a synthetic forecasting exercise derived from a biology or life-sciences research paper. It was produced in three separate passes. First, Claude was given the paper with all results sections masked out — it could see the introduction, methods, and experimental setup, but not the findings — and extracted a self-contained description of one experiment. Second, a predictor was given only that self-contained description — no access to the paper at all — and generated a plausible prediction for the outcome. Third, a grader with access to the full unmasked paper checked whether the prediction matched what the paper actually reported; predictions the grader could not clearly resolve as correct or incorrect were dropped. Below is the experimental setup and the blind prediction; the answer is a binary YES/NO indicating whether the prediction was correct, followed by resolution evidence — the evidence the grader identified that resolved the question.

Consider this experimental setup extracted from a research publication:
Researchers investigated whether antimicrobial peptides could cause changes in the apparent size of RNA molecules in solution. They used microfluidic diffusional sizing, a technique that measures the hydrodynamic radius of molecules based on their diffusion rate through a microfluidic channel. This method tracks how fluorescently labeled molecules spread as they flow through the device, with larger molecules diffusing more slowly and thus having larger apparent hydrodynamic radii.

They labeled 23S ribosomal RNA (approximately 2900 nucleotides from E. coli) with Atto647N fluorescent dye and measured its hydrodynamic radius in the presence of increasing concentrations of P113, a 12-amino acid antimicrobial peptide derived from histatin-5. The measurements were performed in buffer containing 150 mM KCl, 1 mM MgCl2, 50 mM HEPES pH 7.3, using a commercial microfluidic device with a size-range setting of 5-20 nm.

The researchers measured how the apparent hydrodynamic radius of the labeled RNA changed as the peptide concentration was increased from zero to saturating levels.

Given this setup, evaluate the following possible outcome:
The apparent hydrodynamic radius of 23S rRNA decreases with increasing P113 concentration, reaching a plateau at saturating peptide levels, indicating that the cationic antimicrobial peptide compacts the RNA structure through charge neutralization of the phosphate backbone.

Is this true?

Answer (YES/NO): NO